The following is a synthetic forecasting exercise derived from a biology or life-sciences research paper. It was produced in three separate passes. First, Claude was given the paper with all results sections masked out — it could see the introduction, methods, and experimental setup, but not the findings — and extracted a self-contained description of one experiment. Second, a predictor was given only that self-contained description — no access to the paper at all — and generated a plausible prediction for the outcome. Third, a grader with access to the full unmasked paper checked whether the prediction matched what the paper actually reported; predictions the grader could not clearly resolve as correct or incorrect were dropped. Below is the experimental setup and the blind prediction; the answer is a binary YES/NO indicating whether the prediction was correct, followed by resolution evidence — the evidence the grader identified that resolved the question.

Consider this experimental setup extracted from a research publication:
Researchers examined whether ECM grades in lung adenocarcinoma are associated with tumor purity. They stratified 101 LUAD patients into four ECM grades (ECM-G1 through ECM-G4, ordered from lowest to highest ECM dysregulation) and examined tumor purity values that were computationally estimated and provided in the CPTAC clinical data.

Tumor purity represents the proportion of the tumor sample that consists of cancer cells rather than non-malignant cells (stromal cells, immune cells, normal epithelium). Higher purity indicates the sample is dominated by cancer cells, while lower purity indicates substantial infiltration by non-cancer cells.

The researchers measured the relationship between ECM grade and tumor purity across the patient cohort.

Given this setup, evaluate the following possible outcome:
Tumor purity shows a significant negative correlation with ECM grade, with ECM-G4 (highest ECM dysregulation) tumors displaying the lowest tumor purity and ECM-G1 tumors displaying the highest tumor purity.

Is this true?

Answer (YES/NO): YES